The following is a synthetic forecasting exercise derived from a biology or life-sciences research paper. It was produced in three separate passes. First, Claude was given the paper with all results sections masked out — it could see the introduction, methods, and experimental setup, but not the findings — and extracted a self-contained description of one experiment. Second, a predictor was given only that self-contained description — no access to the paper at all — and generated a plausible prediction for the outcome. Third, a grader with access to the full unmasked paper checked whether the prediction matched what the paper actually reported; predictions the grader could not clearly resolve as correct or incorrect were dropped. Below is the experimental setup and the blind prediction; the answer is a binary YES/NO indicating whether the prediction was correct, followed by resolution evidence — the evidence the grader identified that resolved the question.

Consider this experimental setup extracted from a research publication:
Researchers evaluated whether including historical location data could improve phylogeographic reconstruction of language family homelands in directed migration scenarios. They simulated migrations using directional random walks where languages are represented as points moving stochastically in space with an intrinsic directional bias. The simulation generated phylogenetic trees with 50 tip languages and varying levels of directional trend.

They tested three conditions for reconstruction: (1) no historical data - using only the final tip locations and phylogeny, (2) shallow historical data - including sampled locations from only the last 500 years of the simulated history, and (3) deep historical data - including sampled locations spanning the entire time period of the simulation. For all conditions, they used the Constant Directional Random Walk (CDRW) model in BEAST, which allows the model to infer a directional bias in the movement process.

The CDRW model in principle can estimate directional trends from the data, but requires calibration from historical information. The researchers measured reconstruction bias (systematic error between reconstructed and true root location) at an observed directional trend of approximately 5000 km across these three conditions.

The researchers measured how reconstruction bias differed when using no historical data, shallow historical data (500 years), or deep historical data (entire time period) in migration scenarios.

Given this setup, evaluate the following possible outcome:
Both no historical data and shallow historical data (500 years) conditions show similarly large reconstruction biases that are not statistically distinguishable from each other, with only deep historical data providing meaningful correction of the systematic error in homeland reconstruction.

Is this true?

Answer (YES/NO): YES